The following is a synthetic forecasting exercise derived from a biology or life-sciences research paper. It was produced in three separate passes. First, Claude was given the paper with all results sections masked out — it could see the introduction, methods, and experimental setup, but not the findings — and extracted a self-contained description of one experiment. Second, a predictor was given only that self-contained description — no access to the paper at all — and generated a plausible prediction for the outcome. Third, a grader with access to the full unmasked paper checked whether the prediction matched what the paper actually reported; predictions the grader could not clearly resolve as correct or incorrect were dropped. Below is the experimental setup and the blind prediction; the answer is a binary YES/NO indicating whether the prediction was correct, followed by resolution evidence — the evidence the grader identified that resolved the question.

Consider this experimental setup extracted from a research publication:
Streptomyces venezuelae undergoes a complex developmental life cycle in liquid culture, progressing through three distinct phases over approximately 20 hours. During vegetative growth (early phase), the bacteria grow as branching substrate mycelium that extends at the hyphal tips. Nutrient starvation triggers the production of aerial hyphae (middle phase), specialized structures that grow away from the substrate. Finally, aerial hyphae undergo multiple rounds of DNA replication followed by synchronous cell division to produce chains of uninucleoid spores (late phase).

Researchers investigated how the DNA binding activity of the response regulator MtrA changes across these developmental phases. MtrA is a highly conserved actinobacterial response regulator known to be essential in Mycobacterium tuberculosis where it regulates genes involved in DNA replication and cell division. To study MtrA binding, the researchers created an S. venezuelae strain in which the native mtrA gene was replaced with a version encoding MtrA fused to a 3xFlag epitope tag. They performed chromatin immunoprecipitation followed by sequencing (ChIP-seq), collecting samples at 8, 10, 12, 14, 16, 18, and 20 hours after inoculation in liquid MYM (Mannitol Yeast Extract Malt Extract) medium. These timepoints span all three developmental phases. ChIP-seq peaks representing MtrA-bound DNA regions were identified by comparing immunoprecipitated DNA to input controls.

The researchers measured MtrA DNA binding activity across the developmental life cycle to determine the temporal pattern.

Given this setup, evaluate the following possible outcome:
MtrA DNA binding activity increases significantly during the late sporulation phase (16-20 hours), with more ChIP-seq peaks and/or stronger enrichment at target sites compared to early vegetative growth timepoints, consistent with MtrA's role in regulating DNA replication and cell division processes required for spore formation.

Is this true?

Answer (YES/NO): NO